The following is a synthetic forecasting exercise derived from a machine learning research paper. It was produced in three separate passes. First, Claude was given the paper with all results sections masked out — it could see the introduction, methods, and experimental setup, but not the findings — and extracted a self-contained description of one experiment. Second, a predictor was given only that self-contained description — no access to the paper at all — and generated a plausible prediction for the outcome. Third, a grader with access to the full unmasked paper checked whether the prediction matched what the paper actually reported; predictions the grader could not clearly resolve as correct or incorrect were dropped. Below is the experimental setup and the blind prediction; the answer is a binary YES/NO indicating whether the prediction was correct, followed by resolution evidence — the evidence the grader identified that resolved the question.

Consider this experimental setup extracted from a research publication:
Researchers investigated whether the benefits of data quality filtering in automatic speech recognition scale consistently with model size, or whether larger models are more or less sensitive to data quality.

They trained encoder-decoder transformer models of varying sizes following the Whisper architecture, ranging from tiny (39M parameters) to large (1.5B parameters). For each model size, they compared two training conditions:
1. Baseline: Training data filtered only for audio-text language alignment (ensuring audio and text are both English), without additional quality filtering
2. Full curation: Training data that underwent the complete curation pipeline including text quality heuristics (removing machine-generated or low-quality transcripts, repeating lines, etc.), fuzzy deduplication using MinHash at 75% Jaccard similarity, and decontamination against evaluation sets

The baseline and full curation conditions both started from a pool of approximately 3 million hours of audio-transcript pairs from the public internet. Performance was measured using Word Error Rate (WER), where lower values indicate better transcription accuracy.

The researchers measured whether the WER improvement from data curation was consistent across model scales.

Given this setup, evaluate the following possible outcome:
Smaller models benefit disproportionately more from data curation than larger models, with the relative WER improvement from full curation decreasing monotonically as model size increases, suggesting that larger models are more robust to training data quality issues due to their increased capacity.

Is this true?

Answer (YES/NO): NO